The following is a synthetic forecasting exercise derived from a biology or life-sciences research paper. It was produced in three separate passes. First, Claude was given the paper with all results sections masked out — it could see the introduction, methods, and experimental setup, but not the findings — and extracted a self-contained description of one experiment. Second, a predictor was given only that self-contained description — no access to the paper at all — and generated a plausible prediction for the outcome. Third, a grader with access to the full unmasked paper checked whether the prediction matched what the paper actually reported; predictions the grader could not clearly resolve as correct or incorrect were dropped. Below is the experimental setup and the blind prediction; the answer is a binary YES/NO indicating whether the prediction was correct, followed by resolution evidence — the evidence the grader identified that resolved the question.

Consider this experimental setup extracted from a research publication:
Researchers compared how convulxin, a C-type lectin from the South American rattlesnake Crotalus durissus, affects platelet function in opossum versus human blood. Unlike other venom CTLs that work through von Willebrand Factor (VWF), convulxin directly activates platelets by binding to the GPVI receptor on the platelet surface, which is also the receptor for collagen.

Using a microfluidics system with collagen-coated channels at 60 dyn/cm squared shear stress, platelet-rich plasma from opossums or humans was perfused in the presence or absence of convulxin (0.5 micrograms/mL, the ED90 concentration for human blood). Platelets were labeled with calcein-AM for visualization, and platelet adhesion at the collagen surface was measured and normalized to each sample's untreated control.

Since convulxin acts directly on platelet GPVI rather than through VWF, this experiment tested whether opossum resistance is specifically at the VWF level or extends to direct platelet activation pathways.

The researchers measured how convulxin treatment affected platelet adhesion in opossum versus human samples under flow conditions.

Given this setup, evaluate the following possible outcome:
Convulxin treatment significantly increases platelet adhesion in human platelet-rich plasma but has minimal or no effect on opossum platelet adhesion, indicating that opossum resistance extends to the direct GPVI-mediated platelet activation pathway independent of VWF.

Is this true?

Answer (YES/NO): NO